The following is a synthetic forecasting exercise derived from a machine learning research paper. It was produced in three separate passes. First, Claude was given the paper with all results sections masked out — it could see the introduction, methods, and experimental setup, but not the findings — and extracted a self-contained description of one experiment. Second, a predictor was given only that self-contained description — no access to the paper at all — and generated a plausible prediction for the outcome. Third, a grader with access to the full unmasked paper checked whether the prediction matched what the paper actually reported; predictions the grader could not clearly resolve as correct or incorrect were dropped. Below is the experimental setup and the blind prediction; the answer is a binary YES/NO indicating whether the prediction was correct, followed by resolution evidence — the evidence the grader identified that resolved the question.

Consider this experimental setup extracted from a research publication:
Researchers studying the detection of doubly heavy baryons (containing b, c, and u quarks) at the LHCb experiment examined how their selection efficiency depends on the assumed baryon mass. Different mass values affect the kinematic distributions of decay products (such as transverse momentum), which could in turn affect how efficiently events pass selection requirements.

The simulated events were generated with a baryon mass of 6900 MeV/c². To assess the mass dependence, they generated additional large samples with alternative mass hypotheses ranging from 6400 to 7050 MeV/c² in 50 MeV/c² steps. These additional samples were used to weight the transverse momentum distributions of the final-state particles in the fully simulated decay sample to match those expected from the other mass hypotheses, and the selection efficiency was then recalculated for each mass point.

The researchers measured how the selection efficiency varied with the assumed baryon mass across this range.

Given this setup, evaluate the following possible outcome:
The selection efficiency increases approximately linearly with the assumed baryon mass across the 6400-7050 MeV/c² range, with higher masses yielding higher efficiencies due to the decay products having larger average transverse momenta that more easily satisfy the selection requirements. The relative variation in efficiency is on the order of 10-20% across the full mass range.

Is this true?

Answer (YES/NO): NO